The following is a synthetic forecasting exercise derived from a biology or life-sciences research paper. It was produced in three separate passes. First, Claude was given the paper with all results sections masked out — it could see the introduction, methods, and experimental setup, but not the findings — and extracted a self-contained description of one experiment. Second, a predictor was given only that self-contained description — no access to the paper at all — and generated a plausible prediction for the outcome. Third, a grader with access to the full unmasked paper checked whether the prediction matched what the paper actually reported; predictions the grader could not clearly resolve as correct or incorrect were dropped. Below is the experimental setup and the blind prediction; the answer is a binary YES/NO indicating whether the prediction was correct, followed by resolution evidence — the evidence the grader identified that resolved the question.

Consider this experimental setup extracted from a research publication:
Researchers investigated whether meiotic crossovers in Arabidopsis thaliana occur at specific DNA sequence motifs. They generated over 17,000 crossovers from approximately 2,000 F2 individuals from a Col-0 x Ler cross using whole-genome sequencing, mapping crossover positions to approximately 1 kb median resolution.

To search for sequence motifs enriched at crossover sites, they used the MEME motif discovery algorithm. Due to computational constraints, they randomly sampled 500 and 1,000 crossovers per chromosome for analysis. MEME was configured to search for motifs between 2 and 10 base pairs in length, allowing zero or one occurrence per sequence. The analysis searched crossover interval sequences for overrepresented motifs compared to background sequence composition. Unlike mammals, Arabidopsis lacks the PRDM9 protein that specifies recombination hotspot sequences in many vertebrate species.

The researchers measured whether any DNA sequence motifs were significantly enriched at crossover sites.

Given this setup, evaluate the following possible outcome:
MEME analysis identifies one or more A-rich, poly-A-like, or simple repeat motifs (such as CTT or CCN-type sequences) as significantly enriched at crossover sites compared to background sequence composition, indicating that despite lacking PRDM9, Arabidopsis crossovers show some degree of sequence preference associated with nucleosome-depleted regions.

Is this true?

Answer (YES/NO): YES